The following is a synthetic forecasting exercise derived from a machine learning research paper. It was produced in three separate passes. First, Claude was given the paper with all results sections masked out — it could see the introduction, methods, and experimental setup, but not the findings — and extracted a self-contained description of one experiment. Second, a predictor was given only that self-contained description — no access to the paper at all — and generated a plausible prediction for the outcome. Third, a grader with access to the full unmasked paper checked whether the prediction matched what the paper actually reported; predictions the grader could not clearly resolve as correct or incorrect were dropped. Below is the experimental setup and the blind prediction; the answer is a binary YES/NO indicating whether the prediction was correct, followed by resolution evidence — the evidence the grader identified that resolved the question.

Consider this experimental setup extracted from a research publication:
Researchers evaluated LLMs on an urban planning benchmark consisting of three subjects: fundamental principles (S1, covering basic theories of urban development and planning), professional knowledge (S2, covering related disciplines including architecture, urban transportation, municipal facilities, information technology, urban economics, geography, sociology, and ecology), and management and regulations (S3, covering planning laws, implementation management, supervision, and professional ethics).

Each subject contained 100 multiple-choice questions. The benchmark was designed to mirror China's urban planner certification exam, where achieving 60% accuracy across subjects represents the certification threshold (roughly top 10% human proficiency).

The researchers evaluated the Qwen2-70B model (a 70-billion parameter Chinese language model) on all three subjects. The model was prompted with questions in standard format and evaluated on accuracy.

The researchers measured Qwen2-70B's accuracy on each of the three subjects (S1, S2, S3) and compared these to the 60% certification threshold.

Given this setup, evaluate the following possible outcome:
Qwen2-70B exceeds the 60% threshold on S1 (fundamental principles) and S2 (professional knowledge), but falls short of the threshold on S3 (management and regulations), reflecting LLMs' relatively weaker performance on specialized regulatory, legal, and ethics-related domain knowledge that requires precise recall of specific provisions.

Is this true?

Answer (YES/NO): NO